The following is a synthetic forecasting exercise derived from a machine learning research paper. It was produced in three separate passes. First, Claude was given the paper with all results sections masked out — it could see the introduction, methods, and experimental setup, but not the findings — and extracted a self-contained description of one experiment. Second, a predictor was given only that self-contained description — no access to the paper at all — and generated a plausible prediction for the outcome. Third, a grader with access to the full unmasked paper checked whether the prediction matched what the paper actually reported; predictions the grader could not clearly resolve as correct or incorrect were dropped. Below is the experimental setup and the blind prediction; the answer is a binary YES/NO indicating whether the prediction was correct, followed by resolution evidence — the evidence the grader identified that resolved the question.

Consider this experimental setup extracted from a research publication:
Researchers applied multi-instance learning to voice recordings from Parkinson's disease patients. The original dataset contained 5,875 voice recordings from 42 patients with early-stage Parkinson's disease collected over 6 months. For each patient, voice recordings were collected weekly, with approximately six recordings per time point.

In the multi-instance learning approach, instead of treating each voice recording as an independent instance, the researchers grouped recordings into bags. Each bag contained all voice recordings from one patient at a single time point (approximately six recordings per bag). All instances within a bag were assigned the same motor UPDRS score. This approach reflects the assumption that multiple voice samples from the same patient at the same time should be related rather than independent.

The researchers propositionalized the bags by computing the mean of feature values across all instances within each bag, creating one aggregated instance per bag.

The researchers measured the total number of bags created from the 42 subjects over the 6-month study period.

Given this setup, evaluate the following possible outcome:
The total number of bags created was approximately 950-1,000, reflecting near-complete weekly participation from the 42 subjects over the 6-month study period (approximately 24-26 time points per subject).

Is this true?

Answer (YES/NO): YES